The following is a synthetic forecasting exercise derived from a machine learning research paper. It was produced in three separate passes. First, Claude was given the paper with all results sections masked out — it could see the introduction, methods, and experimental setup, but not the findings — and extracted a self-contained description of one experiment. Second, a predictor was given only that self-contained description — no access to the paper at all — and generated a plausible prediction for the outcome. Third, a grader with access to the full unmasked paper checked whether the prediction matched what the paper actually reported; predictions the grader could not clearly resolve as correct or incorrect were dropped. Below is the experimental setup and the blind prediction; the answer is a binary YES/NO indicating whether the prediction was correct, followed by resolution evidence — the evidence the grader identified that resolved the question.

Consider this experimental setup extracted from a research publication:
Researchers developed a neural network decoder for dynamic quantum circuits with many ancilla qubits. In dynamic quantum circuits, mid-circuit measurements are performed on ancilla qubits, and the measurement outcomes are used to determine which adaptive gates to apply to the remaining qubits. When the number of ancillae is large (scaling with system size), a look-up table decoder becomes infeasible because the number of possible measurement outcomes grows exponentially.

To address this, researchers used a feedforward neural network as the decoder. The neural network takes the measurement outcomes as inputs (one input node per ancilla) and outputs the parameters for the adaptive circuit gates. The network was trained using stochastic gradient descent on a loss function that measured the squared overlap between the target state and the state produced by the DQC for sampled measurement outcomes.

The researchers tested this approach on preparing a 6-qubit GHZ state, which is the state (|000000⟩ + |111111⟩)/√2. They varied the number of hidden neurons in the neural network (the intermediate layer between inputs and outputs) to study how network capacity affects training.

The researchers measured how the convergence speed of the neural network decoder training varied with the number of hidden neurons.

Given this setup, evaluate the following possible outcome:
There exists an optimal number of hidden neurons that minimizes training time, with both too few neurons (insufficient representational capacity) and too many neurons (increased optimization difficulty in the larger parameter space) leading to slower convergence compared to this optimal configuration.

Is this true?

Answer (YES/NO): NO